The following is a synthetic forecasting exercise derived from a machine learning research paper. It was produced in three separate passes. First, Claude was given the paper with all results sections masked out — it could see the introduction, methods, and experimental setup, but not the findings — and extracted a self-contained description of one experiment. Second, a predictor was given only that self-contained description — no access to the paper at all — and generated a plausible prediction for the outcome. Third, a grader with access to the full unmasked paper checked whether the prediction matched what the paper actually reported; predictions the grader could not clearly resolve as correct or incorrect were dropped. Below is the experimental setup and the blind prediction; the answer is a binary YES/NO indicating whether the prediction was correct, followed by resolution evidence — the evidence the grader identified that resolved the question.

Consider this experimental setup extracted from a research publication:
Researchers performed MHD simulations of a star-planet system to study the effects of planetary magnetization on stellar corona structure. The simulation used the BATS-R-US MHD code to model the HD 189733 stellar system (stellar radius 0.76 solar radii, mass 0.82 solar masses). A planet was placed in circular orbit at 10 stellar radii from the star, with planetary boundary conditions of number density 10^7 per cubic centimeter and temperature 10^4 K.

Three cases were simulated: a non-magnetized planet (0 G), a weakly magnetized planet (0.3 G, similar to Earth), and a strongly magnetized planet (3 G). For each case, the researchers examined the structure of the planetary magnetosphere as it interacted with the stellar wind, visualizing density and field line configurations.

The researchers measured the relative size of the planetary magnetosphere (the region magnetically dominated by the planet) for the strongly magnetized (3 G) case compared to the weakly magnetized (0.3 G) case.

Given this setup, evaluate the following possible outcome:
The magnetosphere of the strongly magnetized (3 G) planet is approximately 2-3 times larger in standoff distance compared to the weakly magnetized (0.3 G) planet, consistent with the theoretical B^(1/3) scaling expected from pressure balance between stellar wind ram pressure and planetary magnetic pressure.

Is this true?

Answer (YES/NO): NO